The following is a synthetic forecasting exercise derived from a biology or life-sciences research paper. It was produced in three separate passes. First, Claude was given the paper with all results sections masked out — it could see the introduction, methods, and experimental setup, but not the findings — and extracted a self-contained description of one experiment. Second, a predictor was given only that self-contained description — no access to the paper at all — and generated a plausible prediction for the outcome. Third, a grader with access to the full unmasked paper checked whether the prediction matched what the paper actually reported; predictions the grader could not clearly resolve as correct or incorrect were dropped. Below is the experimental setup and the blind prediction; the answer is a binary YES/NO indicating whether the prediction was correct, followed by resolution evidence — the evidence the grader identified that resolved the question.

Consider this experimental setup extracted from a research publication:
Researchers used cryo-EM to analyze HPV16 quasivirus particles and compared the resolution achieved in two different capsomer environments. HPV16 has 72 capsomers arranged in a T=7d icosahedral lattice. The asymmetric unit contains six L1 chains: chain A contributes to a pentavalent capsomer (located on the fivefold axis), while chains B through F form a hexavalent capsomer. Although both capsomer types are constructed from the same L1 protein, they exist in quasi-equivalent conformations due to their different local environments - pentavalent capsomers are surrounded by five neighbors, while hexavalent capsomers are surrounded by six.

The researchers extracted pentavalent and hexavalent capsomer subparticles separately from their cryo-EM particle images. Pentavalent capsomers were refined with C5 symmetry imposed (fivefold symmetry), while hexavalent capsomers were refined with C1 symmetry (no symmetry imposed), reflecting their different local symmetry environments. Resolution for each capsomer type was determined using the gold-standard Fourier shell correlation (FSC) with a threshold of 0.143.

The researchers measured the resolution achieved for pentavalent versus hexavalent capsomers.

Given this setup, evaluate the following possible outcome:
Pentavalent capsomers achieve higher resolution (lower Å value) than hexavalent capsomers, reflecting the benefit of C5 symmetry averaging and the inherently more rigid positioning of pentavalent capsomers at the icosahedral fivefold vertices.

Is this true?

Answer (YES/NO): NO